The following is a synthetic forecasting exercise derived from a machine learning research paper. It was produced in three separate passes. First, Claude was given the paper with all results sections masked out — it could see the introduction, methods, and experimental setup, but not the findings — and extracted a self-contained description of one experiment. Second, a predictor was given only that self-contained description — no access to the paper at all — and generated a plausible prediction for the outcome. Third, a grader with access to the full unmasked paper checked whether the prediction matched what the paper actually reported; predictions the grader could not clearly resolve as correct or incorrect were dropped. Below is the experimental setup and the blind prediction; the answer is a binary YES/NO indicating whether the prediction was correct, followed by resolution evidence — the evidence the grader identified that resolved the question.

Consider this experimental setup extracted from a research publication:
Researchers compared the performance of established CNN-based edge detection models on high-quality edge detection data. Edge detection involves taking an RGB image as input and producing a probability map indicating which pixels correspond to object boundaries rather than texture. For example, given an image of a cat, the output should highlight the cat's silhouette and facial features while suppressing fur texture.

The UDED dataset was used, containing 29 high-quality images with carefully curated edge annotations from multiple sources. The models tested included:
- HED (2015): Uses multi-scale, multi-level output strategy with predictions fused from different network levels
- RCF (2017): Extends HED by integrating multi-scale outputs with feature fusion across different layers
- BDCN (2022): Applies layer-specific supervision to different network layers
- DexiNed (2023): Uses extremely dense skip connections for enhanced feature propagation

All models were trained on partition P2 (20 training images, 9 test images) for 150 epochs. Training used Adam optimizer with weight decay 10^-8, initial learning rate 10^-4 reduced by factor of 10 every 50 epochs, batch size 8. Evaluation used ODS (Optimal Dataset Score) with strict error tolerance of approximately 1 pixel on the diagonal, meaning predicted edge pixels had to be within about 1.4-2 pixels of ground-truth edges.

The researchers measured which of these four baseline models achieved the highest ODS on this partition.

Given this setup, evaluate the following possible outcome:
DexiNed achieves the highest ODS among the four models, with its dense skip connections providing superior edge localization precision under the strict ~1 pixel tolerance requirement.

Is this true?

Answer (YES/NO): NO